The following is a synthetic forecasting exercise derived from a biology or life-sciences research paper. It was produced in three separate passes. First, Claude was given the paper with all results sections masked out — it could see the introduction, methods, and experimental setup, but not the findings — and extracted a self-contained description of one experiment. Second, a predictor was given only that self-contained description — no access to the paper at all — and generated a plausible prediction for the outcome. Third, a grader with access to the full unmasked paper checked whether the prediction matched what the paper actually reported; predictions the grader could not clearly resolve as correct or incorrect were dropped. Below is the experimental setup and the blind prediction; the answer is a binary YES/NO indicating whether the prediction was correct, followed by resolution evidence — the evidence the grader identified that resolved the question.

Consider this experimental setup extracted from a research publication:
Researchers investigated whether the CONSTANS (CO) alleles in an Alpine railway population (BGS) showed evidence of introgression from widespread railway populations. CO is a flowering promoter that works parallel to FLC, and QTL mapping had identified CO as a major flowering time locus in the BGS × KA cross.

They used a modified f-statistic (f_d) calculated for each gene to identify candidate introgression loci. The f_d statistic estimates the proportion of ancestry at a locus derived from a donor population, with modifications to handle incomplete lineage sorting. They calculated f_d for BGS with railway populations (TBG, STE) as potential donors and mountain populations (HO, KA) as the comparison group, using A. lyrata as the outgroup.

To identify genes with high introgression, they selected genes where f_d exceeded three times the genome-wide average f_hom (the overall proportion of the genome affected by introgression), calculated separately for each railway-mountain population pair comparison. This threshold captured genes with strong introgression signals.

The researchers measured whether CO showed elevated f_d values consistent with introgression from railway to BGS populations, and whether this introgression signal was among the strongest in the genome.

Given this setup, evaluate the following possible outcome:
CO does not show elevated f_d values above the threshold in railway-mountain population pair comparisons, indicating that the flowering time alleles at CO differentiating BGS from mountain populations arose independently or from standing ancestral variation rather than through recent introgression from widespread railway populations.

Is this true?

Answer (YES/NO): NO